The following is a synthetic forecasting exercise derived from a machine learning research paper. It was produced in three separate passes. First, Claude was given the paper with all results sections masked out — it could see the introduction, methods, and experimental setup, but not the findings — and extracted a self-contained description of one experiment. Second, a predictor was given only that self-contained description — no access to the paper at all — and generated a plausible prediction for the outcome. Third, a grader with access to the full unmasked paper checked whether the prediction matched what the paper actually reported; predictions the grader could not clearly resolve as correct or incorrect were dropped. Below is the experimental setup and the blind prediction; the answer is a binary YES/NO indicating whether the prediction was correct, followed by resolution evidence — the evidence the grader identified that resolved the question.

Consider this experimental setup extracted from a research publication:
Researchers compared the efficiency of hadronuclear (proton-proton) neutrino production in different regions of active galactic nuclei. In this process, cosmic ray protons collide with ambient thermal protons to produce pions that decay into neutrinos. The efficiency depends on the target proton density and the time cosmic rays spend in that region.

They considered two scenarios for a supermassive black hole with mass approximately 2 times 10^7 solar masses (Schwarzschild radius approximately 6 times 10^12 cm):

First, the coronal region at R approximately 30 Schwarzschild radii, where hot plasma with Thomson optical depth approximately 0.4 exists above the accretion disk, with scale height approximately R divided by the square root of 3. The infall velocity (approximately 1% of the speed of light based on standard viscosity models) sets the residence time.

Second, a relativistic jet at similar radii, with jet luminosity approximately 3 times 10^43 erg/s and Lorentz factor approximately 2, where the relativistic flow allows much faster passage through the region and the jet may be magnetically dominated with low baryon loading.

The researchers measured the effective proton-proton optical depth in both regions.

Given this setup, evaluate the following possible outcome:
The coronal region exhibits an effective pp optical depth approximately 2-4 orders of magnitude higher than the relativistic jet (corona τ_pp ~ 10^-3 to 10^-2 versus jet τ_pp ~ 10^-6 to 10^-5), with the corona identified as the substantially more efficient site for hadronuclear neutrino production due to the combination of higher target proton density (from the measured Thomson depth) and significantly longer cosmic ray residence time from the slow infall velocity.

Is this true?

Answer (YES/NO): NO